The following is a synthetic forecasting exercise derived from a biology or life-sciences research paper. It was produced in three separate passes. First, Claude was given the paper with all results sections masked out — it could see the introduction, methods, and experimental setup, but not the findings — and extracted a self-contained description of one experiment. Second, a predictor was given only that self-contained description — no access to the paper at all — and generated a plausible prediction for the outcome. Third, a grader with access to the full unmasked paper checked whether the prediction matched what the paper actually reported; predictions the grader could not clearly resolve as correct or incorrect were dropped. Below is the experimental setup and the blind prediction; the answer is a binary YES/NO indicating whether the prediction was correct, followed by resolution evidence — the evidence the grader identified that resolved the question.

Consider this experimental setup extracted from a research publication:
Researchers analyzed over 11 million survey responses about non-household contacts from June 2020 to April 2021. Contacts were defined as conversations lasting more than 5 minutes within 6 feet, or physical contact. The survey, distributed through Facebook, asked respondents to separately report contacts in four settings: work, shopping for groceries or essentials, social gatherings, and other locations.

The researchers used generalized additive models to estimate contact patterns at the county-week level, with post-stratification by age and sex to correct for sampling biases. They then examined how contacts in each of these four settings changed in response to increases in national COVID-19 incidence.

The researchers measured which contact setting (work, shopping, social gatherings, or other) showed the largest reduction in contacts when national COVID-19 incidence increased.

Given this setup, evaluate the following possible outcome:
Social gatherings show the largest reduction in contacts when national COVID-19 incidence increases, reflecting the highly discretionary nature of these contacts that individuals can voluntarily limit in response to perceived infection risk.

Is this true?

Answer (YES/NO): NO